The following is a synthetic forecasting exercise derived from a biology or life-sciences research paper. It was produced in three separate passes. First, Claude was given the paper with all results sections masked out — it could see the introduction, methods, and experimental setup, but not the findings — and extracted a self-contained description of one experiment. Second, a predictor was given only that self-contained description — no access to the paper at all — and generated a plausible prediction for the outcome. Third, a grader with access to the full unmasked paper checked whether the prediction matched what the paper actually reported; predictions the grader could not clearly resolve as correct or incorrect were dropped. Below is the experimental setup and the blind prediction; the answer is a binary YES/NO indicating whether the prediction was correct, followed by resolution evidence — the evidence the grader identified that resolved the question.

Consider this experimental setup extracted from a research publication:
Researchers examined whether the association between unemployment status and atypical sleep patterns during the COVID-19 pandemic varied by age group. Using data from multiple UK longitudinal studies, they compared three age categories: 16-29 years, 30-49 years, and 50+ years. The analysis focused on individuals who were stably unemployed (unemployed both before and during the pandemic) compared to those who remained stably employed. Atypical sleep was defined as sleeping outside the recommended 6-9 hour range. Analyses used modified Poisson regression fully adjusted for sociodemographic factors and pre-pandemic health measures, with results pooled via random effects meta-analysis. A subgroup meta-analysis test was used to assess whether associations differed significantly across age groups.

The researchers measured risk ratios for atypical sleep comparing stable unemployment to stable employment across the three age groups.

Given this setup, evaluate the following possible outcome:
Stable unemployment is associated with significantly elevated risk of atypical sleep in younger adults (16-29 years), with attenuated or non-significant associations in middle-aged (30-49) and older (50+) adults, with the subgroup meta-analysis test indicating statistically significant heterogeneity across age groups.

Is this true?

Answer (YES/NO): YES